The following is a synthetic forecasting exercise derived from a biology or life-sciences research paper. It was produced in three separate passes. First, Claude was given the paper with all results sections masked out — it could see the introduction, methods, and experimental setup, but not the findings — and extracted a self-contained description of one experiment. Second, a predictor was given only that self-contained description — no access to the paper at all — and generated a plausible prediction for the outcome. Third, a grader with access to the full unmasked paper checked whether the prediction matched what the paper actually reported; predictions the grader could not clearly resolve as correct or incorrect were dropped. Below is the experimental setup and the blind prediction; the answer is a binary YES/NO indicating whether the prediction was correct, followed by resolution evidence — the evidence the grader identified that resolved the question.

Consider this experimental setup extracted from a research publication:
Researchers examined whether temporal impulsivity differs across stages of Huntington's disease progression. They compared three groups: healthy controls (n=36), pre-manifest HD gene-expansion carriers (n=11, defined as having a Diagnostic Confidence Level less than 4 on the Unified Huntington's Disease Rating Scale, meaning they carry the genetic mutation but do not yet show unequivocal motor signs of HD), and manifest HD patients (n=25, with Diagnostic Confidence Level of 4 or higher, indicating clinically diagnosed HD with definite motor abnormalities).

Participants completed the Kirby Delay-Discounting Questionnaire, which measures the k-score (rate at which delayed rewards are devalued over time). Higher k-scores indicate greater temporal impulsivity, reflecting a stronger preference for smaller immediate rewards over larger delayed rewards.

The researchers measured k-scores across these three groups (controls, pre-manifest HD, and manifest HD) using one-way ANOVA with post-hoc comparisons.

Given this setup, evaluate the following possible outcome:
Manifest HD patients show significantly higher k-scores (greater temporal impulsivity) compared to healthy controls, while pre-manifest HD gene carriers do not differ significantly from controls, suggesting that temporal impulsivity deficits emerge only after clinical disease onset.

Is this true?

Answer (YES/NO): NO